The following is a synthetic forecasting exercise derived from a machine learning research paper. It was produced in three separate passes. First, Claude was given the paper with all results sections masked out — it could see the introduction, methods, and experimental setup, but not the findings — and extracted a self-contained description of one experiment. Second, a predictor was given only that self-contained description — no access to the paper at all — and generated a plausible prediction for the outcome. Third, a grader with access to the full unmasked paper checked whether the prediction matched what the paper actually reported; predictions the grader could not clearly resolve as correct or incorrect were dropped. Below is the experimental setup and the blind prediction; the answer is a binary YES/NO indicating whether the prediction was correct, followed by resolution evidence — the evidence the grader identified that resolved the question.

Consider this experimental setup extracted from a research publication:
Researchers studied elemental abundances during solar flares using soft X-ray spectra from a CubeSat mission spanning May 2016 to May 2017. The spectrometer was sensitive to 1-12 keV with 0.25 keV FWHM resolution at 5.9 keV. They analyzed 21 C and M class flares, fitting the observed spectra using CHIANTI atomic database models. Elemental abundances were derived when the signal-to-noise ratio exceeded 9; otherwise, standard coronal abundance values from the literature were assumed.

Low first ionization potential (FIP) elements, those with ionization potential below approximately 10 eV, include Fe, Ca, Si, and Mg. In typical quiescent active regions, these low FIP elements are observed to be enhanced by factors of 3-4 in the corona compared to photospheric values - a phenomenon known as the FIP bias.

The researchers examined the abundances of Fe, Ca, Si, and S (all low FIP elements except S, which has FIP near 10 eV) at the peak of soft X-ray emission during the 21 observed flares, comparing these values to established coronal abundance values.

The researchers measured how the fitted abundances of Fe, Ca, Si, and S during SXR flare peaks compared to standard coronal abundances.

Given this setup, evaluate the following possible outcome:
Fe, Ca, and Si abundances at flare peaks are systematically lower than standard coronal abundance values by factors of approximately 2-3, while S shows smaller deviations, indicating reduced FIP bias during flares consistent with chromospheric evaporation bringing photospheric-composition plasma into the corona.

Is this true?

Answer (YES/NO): NO